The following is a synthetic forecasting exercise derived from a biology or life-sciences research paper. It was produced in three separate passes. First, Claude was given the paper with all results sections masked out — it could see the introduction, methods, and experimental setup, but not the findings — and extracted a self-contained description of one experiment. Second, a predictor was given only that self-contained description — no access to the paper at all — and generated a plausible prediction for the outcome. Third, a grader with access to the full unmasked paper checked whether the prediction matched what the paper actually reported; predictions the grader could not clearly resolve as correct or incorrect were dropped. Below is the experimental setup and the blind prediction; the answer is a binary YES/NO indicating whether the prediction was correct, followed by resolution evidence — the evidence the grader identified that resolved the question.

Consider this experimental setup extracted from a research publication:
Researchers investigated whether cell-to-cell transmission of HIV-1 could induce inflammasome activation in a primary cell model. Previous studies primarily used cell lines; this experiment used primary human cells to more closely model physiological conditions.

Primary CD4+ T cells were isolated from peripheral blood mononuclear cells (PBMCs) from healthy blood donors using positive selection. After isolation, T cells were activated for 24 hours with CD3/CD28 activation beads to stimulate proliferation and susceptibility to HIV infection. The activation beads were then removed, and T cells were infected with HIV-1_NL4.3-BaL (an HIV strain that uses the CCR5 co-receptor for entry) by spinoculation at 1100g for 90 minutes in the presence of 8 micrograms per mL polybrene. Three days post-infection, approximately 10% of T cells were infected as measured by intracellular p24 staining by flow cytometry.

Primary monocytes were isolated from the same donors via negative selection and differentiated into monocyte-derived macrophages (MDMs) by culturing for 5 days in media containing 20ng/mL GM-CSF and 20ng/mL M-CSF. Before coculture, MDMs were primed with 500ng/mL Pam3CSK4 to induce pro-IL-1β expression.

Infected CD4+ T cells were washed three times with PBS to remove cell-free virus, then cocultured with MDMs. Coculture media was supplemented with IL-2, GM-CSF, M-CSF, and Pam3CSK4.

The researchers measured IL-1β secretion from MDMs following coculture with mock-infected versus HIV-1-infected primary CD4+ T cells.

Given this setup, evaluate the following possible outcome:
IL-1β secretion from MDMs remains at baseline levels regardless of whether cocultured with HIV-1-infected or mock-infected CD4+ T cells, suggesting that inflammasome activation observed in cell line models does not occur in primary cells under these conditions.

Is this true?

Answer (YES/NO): NO